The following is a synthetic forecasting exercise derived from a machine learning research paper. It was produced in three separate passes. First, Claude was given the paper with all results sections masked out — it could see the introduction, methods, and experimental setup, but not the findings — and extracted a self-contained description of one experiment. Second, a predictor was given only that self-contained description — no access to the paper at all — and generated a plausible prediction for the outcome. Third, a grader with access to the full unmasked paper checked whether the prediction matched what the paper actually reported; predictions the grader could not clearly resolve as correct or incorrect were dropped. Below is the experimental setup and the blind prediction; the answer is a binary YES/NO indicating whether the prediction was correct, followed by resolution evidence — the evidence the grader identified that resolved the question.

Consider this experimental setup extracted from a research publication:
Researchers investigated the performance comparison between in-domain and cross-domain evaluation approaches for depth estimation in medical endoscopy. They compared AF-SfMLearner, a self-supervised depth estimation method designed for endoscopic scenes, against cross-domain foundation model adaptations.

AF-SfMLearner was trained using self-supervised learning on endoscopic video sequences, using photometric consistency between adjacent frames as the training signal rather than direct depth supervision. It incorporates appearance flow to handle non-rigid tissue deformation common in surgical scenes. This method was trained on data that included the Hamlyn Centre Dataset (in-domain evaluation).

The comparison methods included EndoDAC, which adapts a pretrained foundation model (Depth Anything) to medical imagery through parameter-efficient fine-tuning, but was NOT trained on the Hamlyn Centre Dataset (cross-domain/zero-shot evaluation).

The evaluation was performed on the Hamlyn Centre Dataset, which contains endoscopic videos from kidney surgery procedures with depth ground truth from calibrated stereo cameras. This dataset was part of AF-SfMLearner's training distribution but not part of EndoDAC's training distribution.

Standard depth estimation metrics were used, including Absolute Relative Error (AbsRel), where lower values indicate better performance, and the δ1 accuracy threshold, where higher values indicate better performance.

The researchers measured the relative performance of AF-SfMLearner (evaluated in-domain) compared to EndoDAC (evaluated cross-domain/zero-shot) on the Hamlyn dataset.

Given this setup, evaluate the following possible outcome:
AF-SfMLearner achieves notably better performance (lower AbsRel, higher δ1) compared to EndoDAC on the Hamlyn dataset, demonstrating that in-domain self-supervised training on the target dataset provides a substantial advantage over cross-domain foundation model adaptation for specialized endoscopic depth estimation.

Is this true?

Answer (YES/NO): NO